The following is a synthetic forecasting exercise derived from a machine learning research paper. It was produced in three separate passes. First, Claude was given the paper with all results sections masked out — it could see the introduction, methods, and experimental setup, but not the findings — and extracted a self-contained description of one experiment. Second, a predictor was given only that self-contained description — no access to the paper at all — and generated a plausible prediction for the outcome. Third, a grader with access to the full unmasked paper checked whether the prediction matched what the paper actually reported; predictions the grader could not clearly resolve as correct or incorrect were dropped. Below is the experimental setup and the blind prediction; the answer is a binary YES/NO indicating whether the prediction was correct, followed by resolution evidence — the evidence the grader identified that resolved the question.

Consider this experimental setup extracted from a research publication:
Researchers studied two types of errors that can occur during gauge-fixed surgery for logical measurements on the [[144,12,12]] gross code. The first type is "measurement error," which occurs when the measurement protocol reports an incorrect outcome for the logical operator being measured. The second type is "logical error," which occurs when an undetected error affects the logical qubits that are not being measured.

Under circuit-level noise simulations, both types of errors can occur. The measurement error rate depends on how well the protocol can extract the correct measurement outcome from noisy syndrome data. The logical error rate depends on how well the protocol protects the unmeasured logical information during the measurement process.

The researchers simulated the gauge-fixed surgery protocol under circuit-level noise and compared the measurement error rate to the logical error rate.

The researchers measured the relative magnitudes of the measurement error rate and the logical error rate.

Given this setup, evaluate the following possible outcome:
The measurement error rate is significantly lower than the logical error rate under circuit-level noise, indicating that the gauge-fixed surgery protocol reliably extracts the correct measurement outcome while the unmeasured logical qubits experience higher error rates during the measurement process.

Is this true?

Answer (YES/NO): YES